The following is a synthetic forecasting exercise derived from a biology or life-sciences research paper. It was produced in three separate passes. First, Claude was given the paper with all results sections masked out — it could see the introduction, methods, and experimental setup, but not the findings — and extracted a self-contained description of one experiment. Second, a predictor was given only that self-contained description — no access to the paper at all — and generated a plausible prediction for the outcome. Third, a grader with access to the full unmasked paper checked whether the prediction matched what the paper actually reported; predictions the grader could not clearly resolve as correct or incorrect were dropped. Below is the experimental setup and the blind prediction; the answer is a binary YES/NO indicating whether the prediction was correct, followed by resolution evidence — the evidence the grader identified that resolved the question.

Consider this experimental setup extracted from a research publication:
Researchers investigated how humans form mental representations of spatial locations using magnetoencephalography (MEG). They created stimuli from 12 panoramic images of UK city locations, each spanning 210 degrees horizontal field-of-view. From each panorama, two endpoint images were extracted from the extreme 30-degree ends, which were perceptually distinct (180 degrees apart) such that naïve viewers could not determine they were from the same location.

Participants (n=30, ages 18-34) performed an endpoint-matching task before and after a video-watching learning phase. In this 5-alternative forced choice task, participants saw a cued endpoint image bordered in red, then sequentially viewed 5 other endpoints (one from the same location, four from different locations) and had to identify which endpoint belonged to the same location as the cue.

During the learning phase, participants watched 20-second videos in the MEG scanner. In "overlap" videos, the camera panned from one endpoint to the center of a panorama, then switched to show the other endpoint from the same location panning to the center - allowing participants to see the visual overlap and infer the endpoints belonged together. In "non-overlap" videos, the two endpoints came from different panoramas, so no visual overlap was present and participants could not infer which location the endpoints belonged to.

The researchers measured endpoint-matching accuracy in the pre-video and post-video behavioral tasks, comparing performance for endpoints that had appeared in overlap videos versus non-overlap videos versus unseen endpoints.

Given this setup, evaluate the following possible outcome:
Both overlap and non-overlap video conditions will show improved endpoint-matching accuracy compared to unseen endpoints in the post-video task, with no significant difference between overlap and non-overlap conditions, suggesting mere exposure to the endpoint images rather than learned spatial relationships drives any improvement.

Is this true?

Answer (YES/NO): NO